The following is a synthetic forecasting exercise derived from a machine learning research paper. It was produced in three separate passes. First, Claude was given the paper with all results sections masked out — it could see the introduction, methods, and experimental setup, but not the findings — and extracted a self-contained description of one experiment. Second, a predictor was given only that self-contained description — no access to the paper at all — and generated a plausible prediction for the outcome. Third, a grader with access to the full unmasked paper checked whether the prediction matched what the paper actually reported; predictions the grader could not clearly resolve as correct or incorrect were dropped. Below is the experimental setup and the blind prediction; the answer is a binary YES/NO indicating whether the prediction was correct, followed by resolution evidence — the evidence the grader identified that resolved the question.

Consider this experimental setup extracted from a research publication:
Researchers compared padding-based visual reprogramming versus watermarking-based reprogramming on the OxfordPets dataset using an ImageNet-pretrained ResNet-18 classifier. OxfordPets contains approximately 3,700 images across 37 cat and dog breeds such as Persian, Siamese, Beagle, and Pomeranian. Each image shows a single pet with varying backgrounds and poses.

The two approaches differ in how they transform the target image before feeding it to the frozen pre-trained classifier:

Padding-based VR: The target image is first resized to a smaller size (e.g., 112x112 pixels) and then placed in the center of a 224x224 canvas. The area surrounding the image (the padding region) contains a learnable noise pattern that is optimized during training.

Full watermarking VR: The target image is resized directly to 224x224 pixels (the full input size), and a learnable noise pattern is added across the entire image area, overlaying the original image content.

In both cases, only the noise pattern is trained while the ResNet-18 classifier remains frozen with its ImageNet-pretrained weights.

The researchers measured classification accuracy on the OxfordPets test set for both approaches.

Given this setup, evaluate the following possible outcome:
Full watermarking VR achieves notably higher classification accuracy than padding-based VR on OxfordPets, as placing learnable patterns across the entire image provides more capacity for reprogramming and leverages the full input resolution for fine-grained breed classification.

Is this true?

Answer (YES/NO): YES